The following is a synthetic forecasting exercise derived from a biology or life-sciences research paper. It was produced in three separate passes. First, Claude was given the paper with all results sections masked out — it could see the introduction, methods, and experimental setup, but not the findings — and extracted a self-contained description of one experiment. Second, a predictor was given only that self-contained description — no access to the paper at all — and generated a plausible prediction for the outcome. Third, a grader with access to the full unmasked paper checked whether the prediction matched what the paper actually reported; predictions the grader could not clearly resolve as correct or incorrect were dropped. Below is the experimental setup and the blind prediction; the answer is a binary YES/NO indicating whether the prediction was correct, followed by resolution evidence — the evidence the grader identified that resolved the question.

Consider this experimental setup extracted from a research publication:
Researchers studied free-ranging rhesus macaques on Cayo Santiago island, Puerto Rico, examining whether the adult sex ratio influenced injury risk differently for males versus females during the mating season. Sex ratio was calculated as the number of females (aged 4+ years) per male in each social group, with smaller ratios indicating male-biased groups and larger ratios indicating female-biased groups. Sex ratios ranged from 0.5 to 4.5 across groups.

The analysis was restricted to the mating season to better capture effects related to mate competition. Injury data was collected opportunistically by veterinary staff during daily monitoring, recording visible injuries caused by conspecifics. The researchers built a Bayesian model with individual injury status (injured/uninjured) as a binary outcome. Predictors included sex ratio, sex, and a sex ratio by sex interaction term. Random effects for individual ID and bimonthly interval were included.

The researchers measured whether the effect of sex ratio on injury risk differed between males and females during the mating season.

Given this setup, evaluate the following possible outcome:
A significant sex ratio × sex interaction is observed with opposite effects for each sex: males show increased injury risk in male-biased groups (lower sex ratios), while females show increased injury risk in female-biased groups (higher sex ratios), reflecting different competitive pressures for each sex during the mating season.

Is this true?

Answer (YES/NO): NO